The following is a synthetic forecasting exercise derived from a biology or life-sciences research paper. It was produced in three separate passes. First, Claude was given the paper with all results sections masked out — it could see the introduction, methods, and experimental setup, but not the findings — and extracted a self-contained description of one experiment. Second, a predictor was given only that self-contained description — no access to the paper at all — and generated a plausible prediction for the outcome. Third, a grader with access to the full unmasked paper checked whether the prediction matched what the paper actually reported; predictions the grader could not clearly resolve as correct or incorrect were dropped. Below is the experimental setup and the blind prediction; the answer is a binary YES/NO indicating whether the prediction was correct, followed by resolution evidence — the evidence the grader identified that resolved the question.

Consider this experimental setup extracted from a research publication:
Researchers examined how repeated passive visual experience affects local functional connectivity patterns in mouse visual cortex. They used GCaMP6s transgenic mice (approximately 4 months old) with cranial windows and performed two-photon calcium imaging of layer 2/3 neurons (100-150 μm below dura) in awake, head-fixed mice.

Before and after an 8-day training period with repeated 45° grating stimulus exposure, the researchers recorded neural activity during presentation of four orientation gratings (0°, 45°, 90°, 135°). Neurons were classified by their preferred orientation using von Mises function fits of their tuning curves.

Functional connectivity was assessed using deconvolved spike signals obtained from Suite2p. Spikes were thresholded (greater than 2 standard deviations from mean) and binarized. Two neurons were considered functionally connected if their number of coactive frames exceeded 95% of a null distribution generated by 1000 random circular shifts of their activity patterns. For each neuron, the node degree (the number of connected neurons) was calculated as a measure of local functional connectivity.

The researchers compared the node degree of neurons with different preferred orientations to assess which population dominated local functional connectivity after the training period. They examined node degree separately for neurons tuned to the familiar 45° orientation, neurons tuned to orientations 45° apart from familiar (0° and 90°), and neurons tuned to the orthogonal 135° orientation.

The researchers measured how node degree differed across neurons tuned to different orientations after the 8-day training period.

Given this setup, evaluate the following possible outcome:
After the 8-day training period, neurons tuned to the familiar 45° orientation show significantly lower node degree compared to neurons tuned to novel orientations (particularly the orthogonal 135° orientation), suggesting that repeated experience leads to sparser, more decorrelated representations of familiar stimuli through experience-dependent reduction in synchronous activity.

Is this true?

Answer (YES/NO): NO